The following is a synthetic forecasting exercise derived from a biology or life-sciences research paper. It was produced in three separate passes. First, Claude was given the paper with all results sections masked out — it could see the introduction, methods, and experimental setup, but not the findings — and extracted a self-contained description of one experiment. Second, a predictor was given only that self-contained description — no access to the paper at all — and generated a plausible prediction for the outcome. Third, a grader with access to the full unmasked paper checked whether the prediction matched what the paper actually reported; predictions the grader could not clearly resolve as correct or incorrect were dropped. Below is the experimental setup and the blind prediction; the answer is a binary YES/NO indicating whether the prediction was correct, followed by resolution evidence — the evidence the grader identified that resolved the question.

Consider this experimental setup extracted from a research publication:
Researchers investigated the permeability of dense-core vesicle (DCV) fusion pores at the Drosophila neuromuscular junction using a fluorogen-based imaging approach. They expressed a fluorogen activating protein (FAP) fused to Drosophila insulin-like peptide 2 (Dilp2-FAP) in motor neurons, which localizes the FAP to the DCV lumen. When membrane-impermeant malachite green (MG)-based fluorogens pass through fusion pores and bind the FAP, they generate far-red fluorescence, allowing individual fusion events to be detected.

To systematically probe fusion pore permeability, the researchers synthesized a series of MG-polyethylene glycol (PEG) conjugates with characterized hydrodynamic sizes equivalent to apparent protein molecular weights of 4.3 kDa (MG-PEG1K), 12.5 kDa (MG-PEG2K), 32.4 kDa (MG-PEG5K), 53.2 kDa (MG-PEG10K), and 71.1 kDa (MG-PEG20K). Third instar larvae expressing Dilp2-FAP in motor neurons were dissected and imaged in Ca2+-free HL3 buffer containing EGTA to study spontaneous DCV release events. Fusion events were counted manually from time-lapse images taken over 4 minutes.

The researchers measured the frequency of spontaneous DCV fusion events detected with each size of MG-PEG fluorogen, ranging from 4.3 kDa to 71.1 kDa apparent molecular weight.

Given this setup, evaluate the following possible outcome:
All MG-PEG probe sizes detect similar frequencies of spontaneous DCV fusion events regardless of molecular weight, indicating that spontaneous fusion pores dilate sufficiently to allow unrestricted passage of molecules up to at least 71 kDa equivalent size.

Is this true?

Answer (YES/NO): NO